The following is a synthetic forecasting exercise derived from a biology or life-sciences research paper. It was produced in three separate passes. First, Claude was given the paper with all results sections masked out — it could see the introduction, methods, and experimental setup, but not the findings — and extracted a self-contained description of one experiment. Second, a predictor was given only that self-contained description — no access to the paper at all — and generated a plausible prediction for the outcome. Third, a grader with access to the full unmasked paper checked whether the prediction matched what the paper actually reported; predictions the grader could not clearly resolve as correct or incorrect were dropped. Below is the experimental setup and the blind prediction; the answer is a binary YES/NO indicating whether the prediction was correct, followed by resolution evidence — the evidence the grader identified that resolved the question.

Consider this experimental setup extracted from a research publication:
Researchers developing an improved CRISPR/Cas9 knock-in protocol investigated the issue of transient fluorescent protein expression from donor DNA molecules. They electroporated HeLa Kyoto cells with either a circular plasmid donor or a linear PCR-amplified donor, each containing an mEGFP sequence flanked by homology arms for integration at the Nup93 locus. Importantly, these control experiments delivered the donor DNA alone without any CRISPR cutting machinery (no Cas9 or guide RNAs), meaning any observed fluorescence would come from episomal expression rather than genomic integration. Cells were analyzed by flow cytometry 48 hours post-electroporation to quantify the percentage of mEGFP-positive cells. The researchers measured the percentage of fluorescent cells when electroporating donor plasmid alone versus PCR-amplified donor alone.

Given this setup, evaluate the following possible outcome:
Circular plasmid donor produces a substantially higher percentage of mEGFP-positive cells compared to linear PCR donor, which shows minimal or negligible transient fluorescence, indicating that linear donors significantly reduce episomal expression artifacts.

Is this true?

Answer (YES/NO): YES